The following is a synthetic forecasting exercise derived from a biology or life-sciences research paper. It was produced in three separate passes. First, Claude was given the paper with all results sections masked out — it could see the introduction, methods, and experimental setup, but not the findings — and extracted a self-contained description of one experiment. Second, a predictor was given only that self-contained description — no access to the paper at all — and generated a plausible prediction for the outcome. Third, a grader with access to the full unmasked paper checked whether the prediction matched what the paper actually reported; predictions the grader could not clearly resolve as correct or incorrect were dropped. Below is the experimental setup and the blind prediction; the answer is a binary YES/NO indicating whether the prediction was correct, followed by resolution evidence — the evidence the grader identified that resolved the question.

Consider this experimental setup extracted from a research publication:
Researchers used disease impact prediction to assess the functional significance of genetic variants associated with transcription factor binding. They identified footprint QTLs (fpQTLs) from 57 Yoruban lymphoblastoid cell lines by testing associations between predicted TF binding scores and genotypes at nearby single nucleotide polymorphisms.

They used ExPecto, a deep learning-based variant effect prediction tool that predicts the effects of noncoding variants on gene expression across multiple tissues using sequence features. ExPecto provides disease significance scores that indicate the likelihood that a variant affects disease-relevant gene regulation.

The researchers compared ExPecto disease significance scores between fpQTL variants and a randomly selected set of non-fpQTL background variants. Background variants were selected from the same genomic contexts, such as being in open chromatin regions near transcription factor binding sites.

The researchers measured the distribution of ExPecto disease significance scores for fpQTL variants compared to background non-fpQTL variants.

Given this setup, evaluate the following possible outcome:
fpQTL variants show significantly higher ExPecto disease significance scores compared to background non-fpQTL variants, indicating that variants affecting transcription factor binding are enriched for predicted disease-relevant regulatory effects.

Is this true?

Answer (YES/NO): YES